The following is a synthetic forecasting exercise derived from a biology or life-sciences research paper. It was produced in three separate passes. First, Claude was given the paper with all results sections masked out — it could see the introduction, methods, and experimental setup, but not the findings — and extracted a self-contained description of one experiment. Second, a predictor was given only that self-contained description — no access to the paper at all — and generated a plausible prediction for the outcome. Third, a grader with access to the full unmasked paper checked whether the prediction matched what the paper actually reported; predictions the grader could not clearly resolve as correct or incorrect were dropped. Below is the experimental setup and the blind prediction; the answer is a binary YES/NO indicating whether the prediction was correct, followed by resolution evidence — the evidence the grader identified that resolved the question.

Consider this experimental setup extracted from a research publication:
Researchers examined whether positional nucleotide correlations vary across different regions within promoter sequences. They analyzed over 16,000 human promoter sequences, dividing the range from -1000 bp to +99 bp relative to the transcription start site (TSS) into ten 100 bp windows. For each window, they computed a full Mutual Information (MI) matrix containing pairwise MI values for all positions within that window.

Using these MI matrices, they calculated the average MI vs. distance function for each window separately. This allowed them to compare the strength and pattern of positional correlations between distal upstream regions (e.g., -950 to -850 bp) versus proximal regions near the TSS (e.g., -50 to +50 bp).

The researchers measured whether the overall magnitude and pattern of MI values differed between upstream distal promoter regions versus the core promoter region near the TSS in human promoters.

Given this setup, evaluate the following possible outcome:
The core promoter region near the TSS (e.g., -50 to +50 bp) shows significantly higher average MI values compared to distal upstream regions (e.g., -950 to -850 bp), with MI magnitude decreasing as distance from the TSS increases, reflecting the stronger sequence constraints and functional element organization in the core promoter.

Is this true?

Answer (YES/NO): NO